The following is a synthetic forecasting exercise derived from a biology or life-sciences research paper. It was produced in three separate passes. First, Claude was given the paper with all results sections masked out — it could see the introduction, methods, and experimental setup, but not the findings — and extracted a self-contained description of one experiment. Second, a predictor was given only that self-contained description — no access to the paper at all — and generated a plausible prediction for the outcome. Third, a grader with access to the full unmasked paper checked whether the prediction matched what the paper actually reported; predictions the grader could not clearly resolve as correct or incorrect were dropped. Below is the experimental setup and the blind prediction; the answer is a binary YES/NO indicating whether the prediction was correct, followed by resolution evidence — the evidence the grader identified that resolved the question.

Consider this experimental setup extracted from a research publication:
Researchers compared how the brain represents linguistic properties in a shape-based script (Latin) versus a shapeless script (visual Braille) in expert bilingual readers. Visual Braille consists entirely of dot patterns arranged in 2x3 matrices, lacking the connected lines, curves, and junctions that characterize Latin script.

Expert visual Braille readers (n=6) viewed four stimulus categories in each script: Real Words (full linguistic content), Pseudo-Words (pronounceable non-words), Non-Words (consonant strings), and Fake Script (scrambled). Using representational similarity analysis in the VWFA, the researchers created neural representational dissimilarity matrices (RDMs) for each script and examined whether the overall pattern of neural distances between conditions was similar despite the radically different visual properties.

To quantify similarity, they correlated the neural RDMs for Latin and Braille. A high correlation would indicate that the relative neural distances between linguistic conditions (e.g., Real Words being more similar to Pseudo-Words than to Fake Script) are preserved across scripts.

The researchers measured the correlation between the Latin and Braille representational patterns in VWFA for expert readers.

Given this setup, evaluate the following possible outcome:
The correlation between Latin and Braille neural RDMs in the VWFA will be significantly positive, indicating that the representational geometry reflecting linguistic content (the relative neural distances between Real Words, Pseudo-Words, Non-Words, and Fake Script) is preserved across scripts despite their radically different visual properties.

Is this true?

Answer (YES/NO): YES